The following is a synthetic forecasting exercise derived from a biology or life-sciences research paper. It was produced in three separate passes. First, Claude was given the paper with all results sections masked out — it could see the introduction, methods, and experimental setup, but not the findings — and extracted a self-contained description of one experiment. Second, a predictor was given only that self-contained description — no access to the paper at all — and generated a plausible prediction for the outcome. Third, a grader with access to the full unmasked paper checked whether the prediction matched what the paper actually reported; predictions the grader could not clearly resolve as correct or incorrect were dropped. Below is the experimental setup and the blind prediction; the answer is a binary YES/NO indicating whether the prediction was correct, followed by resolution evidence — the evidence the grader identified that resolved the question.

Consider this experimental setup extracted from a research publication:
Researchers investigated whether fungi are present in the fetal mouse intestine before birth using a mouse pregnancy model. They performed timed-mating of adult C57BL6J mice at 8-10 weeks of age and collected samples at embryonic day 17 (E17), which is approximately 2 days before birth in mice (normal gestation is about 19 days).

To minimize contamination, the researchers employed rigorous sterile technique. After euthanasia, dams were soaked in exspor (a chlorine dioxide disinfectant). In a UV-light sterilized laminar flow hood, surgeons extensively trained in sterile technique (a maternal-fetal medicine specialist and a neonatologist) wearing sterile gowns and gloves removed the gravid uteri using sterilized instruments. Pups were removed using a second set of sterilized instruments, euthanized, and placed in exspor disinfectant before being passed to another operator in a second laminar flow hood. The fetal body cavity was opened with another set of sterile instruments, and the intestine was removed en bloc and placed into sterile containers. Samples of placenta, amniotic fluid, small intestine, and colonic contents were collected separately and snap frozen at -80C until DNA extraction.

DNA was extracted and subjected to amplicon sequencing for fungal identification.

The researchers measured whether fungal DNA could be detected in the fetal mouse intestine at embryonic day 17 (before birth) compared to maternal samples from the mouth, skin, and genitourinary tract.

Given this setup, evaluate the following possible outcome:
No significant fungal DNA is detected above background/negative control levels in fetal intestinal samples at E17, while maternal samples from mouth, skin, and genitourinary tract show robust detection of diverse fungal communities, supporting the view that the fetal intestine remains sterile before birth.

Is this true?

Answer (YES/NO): NO